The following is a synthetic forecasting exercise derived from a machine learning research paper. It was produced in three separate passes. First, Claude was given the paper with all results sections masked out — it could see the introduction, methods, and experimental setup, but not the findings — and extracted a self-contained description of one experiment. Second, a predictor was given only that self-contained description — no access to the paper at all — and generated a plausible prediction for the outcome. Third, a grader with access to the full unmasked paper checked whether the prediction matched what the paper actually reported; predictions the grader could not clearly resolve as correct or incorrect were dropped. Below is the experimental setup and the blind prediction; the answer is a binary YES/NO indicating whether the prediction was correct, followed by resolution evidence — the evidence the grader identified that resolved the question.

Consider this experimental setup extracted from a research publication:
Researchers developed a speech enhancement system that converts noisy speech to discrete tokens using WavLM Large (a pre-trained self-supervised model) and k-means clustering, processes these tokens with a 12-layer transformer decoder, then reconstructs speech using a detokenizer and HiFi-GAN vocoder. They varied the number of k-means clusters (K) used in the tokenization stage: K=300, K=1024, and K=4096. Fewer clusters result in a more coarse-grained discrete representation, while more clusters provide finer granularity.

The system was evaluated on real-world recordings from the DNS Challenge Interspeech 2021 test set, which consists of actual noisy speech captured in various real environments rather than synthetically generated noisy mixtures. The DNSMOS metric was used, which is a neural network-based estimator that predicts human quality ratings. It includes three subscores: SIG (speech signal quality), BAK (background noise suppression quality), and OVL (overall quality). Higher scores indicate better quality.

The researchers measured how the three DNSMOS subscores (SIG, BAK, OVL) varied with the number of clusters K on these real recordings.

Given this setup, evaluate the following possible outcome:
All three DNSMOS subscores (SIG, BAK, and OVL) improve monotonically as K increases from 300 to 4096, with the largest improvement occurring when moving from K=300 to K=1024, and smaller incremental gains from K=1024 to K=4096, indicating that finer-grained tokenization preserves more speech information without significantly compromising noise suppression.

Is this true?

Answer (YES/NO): NO